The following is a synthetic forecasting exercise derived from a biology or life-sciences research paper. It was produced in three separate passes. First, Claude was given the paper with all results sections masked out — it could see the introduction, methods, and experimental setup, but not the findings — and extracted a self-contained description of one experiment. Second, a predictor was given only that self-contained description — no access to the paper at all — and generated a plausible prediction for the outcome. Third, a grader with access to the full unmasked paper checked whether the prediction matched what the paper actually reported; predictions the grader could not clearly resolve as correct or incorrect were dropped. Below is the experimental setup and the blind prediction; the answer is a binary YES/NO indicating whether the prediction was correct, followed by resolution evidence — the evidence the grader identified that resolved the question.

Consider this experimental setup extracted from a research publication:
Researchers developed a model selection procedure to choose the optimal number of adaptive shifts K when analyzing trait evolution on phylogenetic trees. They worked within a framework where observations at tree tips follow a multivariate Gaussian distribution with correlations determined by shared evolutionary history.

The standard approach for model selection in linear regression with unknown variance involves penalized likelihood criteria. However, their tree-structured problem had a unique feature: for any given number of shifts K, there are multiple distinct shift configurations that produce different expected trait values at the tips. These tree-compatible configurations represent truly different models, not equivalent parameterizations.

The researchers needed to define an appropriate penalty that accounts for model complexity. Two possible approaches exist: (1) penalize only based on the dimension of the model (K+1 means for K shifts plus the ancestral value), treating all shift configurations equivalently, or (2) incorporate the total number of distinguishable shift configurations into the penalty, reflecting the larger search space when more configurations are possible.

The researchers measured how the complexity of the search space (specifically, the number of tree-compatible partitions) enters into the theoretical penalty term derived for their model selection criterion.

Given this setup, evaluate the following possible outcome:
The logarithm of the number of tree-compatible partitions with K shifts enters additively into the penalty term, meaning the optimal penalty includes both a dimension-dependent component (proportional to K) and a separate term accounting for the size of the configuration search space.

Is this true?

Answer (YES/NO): YES